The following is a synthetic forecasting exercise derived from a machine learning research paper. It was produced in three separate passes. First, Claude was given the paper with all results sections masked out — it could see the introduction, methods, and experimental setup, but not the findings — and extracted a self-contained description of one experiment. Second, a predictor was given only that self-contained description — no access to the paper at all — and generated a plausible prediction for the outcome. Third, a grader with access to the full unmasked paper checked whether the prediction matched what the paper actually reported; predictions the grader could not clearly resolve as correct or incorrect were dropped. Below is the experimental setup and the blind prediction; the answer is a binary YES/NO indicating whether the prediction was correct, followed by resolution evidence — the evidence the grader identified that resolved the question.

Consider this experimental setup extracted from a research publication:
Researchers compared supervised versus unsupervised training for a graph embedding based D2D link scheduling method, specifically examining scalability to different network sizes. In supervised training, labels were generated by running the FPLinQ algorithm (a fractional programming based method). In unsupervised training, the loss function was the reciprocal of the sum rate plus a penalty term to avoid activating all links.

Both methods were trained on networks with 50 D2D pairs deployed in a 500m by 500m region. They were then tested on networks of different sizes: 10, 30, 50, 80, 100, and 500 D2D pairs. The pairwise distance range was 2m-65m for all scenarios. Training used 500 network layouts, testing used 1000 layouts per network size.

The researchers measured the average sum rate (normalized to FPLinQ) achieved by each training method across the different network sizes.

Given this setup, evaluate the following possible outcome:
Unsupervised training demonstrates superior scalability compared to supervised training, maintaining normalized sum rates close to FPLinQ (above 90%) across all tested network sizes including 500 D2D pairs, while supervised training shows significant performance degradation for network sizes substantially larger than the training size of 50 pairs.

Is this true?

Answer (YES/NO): NO